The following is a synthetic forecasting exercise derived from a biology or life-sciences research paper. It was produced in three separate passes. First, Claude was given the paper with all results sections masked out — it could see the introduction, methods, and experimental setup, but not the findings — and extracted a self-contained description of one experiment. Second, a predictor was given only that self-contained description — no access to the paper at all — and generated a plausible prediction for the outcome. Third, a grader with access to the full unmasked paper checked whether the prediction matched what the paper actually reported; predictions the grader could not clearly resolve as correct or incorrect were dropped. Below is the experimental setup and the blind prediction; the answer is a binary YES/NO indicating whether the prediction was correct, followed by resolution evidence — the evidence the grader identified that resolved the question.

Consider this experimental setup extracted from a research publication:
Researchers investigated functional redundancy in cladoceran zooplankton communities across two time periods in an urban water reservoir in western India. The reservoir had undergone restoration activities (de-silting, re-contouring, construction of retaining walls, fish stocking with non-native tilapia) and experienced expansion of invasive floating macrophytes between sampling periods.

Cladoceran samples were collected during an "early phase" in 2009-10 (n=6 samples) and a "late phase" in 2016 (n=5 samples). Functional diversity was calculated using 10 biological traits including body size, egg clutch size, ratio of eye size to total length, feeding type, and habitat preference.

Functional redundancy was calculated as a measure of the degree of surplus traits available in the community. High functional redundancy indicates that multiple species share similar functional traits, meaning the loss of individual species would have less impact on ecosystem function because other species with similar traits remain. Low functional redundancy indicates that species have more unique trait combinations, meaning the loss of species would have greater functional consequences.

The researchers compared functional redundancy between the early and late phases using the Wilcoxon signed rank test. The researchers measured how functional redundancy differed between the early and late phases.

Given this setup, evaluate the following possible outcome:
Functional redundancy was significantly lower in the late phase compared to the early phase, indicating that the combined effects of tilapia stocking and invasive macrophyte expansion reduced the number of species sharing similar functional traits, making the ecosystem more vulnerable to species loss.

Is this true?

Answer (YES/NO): YES